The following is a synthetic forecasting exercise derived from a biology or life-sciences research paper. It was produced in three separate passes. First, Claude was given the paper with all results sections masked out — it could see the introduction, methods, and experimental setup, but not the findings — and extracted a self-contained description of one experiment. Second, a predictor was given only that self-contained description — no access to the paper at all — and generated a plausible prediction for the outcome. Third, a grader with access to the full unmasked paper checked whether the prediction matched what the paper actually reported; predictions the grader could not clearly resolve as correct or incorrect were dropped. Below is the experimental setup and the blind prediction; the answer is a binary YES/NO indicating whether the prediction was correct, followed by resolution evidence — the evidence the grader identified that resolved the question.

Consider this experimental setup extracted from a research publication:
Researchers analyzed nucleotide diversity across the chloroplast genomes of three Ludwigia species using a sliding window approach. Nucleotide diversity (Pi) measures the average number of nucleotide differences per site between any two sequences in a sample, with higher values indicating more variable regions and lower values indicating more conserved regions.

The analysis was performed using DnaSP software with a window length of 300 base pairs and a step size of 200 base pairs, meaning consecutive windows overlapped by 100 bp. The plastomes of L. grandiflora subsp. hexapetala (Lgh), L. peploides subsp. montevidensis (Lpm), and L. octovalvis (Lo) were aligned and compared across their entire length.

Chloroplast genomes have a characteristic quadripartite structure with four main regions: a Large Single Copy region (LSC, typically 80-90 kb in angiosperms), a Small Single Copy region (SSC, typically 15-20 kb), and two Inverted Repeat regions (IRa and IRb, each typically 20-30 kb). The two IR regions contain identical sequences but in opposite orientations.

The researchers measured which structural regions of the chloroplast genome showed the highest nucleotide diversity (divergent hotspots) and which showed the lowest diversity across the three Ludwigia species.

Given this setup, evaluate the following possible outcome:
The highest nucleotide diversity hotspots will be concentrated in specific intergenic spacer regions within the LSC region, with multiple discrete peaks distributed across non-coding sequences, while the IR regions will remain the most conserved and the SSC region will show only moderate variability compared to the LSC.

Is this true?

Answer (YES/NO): NO